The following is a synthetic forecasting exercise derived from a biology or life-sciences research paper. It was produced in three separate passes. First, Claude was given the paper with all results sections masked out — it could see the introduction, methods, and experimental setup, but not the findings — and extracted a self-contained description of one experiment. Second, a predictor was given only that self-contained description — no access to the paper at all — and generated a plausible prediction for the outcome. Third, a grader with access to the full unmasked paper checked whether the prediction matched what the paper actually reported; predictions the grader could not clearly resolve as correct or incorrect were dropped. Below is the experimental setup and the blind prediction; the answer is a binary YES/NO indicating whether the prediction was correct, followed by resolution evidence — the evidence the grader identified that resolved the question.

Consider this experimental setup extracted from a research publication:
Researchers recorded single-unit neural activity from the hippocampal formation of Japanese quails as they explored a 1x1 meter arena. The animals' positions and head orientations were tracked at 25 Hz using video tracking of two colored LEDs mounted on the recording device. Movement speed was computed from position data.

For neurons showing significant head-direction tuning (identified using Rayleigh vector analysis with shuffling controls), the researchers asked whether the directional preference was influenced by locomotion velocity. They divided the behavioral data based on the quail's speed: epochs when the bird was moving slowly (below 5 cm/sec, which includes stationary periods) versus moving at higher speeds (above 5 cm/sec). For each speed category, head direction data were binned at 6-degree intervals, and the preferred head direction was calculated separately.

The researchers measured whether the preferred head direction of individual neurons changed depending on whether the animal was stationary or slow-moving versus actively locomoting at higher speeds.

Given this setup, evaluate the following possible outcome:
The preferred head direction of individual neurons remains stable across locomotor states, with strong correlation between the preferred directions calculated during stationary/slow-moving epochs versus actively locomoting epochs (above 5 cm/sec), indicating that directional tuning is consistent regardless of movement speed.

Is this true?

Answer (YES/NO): YES